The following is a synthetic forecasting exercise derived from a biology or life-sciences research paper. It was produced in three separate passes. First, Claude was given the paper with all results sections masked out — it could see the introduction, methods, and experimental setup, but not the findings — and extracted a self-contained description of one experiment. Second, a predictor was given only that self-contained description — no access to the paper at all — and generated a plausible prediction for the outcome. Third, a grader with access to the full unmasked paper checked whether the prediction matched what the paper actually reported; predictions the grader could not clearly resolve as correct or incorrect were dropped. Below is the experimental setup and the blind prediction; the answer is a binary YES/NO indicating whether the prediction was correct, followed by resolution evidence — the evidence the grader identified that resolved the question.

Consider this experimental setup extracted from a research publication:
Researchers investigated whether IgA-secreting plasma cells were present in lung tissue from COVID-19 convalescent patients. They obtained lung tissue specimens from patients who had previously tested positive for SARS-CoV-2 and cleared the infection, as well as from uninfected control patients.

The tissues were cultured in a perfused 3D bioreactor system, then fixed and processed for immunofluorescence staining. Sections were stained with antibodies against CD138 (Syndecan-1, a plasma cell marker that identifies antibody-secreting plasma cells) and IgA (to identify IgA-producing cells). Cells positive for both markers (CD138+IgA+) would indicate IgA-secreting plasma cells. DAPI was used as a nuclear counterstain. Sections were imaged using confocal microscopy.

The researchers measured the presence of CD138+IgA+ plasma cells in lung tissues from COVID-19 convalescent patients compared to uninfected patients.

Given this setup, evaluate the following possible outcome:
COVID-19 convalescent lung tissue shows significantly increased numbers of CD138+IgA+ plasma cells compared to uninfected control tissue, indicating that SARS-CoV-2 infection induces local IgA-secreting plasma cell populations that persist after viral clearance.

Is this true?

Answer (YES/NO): YES